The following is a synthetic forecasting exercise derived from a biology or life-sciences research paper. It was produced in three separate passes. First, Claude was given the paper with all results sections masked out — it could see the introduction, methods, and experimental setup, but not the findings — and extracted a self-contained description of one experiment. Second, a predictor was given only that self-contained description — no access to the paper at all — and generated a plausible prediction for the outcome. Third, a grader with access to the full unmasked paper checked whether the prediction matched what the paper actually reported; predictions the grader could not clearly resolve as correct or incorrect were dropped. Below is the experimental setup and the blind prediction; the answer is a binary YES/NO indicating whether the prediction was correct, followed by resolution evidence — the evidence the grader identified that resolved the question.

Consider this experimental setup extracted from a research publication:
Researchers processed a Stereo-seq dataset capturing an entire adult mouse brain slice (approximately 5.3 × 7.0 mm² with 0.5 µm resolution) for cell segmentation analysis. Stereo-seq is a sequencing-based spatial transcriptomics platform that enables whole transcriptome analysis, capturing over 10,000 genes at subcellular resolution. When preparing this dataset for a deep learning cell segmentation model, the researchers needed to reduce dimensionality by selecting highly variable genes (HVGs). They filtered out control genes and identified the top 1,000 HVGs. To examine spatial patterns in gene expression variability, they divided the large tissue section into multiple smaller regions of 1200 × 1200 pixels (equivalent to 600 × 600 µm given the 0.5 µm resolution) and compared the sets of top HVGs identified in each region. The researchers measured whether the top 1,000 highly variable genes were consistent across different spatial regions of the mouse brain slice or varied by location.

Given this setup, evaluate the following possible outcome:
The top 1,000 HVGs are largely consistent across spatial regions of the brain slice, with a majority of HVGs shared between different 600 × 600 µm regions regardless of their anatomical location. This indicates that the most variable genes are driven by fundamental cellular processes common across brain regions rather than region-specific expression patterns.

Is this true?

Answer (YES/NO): NO